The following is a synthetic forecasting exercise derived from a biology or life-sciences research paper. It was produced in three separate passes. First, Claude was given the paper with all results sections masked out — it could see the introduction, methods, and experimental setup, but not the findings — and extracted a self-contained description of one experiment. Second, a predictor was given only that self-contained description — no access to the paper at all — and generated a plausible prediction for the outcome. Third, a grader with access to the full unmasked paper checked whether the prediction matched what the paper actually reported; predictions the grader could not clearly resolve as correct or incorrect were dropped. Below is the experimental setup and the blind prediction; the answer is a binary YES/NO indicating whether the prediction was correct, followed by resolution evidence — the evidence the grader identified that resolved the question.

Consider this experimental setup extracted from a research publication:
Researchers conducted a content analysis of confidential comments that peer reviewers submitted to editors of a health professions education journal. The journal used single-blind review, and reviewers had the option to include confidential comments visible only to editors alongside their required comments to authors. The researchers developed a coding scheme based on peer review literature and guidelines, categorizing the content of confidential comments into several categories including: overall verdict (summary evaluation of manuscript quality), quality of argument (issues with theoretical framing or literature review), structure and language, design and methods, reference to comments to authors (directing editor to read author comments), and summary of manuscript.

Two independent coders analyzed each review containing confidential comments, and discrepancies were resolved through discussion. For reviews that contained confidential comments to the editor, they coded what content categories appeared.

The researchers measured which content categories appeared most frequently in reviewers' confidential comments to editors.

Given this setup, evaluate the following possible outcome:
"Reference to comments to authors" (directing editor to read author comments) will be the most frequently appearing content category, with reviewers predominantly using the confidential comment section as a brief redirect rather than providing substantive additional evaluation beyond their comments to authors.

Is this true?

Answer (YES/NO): NO